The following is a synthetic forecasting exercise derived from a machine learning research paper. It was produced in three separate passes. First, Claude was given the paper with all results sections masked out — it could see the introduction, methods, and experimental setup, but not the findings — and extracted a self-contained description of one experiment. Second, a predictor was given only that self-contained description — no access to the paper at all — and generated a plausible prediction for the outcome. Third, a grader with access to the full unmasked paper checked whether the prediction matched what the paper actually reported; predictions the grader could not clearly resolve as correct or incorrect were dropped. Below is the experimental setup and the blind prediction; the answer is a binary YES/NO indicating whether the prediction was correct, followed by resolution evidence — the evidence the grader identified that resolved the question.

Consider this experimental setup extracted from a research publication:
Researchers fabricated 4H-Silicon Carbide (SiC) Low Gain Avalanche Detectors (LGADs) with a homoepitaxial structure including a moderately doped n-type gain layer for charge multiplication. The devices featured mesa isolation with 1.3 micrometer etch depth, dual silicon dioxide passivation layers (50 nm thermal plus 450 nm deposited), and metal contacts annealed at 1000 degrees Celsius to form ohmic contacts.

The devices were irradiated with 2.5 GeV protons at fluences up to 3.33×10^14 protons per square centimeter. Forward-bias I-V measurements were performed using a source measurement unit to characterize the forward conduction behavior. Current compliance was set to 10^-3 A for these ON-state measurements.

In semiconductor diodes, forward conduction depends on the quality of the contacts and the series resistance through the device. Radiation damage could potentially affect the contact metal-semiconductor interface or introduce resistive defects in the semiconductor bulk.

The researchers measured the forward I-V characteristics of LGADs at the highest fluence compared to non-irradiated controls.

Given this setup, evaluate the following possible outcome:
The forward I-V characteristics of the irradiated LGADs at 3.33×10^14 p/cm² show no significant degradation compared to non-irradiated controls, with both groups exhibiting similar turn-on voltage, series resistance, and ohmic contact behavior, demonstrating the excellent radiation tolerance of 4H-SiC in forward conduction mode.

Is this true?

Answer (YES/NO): NO